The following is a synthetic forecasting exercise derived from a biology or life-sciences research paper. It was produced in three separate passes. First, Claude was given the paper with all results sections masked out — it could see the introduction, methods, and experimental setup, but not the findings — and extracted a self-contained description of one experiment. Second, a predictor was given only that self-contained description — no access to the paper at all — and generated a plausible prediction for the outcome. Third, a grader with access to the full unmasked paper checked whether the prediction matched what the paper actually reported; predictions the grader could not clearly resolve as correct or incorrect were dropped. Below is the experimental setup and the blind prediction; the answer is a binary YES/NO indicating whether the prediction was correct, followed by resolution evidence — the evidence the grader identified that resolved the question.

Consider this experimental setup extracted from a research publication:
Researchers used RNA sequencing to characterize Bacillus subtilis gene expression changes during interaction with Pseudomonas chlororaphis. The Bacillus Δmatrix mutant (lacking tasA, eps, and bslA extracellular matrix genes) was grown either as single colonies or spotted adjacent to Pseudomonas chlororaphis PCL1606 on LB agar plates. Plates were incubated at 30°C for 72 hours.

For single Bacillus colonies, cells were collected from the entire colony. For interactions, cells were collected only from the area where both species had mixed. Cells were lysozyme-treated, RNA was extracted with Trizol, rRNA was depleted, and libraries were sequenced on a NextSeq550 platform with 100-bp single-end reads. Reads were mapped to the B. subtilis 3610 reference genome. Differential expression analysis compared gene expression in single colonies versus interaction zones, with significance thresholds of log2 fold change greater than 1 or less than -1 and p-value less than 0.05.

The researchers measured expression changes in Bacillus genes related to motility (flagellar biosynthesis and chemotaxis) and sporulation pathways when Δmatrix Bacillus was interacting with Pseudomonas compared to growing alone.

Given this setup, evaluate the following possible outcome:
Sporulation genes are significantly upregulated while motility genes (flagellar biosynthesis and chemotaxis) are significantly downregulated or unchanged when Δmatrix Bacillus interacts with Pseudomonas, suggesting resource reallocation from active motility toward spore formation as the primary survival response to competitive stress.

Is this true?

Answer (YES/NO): NO